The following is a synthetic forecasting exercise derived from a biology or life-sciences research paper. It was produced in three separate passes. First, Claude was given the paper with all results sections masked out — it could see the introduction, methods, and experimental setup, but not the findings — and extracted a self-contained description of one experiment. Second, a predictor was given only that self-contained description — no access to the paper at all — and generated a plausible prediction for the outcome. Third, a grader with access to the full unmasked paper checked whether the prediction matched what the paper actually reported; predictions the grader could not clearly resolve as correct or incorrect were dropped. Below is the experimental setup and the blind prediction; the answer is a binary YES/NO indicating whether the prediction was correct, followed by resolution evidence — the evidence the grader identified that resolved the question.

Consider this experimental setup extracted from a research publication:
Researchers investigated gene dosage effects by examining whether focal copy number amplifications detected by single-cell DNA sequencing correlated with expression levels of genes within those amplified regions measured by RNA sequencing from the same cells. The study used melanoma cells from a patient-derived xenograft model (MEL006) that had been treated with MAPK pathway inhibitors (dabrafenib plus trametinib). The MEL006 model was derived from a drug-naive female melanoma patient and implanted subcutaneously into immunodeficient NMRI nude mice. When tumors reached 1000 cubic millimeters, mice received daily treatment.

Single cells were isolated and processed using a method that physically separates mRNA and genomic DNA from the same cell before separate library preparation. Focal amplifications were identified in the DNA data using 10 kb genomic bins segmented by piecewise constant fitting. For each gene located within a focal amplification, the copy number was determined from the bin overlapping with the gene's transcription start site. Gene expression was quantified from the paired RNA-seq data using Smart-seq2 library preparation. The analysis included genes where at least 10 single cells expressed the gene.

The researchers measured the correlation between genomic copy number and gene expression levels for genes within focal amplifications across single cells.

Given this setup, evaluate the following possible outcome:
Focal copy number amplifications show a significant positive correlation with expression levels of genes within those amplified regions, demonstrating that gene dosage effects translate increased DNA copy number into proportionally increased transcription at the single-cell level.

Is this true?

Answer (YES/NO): NO